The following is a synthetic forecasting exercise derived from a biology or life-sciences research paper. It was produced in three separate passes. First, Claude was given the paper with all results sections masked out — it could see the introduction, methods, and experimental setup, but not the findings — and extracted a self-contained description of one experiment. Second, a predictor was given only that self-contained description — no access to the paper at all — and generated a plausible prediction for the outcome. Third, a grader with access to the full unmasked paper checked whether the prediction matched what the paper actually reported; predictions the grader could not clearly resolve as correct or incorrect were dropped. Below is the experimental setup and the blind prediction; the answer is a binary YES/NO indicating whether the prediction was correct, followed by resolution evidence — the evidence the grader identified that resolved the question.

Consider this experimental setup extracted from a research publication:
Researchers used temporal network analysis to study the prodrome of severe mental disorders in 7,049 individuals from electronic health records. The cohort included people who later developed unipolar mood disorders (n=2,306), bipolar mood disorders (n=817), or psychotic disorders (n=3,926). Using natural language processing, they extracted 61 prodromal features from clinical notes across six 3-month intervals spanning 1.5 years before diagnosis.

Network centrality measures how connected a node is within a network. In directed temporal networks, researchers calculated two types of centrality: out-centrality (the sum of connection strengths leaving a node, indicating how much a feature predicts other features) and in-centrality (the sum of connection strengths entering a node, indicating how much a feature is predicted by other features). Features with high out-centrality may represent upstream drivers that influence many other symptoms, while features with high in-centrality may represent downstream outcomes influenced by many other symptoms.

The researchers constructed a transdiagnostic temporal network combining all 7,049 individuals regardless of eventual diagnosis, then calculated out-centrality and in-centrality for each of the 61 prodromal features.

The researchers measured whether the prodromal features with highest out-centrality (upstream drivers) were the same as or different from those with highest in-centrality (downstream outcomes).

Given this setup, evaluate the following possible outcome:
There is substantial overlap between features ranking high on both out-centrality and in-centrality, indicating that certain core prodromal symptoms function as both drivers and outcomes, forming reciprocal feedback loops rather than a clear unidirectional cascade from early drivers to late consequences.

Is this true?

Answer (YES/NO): NO